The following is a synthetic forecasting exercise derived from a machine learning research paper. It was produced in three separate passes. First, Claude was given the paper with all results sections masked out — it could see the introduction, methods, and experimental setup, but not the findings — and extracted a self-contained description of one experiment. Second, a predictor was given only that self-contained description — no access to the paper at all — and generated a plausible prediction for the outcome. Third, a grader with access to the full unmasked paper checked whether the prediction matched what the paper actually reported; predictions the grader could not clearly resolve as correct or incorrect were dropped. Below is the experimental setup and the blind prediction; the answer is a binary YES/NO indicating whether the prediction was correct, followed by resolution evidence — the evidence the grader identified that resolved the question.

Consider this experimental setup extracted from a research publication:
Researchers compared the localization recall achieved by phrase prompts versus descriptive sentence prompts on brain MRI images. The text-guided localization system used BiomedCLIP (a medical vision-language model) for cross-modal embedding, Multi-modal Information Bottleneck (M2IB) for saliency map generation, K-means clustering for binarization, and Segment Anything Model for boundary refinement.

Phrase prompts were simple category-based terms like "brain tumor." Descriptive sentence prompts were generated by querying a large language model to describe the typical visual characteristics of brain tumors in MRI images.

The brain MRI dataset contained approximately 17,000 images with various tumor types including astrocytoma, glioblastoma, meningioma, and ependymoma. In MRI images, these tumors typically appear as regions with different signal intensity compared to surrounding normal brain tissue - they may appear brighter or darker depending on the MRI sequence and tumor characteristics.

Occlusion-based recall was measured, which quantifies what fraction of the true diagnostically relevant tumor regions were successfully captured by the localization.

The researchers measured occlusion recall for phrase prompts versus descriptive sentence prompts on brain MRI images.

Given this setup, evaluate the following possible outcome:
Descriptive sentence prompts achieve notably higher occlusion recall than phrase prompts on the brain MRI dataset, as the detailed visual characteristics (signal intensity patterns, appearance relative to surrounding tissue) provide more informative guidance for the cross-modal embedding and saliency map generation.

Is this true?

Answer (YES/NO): YES